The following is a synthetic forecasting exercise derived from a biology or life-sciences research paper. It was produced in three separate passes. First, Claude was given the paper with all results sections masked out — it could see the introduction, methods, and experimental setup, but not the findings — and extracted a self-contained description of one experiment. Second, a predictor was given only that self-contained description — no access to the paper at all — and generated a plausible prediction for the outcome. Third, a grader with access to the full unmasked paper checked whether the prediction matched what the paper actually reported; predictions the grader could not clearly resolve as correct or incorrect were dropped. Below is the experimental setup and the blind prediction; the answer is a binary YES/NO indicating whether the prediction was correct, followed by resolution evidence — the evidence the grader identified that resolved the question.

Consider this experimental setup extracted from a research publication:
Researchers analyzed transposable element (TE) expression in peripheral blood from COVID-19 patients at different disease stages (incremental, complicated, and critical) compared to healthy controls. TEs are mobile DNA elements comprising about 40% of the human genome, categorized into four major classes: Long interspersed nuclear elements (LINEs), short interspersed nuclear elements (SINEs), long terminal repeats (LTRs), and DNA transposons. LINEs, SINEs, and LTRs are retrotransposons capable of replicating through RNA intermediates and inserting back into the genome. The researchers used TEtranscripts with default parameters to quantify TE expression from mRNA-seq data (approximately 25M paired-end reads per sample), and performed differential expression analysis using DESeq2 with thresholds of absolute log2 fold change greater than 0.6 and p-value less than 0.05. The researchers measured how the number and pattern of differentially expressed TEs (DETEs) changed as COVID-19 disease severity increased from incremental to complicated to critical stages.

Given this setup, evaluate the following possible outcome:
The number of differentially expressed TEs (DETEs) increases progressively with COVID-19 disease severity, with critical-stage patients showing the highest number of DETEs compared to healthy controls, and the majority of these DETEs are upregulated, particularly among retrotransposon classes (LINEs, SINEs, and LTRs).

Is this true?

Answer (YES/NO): YES